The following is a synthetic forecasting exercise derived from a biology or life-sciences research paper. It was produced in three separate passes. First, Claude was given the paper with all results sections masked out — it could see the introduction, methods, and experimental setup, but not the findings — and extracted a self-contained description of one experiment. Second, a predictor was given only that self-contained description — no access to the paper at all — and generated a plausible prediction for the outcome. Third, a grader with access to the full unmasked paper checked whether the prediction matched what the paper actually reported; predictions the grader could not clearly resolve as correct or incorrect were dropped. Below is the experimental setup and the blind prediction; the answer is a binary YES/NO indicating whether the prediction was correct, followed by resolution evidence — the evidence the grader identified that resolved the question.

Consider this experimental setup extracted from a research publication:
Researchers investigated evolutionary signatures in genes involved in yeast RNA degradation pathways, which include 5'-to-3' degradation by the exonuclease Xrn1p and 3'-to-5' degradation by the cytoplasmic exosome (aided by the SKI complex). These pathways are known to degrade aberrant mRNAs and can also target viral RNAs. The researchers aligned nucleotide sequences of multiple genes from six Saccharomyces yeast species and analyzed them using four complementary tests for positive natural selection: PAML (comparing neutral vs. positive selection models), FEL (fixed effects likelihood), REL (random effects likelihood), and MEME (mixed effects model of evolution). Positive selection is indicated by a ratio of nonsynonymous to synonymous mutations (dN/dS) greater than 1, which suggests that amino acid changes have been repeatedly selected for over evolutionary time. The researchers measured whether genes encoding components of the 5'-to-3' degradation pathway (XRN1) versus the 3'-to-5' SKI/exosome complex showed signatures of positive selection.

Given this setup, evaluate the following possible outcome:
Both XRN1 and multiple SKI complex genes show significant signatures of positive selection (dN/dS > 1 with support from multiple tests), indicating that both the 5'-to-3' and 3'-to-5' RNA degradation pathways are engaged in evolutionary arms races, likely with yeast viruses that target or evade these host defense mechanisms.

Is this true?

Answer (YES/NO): NO